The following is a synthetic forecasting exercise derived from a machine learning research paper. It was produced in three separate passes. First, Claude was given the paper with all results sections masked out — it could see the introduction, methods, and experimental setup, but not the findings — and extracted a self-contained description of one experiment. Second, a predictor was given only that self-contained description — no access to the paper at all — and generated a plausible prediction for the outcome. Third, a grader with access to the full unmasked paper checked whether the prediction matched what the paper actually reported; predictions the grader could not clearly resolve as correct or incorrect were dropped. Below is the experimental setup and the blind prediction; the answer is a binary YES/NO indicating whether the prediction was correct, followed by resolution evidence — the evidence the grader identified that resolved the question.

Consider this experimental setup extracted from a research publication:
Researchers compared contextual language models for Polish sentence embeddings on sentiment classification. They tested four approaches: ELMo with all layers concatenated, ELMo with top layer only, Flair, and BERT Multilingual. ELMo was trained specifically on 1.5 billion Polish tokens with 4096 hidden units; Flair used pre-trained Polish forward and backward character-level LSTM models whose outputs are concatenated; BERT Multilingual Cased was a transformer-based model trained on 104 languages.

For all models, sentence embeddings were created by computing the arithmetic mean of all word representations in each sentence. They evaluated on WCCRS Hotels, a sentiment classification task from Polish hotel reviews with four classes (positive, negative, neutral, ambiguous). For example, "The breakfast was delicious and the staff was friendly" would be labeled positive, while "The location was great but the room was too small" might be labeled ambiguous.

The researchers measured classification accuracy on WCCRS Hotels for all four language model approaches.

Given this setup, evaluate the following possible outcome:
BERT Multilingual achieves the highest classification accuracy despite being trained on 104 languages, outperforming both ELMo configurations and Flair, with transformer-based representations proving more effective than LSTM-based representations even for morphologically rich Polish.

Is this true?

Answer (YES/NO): NO